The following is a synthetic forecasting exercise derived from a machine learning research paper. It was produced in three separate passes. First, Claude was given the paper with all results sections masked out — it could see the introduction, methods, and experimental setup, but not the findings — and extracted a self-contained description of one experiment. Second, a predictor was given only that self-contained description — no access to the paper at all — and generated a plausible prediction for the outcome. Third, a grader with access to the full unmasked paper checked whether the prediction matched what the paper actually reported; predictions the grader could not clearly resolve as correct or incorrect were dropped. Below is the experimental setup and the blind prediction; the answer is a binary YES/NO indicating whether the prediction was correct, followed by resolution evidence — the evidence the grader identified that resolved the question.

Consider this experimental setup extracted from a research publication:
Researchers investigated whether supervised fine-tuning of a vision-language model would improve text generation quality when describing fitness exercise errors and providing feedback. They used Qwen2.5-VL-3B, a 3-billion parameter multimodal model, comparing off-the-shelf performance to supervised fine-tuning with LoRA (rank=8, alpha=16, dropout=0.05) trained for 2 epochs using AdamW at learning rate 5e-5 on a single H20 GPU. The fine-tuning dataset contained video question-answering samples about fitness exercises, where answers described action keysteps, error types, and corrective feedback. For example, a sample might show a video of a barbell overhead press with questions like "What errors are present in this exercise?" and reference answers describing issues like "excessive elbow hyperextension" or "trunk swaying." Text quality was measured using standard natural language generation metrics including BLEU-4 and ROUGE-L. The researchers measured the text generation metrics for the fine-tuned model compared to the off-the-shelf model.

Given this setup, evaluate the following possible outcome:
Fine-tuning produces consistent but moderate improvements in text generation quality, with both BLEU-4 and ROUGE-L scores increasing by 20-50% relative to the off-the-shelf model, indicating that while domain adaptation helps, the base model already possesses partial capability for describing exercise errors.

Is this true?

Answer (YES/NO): NO